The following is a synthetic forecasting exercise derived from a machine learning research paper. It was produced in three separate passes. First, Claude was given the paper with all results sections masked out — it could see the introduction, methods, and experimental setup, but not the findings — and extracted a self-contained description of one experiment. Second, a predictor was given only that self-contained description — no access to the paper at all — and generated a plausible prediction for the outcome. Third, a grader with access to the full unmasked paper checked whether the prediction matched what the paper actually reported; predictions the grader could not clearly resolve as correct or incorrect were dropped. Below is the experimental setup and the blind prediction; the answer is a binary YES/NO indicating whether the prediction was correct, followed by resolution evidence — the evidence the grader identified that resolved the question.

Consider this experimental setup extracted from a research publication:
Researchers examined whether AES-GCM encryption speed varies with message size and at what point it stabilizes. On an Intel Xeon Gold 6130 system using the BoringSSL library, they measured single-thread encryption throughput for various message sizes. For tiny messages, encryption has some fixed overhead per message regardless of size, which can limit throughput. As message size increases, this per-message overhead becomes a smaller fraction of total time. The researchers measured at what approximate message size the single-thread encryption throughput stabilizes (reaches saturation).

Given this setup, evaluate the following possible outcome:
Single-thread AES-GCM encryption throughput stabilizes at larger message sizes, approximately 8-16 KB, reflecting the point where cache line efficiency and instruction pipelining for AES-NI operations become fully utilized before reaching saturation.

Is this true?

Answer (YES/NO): NO